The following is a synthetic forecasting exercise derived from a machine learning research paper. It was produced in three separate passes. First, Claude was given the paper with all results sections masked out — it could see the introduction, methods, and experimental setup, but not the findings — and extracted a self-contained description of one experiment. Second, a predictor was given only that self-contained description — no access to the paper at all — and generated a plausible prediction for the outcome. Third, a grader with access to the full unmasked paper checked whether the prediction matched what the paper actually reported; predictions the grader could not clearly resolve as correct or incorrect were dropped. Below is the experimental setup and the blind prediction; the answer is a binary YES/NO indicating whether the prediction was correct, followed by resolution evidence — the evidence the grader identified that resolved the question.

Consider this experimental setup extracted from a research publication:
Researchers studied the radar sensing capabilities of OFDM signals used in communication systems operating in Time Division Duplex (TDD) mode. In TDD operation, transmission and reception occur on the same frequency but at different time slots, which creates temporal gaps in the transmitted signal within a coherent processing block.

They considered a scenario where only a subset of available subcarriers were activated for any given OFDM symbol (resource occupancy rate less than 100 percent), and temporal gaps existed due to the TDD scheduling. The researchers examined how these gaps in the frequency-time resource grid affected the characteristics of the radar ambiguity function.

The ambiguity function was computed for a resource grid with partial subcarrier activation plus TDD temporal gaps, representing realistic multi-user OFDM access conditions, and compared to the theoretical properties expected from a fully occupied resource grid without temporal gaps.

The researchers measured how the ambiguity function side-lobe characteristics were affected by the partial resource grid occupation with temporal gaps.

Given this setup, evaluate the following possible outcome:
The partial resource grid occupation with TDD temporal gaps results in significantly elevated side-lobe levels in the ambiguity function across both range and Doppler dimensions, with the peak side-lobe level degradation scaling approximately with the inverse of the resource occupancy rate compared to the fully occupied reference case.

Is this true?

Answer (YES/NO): NO